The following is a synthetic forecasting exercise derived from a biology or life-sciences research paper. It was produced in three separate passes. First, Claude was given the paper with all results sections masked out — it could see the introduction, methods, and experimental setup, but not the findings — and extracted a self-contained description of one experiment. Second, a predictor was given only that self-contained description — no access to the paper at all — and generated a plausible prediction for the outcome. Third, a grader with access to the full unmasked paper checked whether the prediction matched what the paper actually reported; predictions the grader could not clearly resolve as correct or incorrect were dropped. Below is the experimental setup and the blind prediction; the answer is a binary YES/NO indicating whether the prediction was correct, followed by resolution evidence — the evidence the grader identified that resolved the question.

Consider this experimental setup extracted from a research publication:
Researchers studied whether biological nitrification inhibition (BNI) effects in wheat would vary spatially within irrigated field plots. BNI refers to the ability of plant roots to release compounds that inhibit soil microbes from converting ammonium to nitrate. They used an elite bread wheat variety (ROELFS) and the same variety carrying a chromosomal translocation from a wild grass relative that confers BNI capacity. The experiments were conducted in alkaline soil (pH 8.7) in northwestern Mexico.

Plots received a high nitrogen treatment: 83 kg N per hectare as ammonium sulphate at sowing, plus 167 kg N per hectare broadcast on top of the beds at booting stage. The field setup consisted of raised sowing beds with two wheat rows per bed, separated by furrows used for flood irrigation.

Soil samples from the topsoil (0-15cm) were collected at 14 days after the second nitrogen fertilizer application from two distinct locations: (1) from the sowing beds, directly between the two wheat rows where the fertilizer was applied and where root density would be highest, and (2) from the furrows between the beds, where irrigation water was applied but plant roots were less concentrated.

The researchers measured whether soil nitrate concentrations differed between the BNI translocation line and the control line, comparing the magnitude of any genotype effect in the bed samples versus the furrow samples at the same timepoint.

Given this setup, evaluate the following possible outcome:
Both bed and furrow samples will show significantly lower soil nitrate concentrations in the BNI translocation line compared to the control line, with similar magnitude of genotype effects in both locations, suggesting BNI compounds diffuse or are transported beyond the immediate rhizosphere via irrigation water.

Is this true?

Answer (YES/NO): NO